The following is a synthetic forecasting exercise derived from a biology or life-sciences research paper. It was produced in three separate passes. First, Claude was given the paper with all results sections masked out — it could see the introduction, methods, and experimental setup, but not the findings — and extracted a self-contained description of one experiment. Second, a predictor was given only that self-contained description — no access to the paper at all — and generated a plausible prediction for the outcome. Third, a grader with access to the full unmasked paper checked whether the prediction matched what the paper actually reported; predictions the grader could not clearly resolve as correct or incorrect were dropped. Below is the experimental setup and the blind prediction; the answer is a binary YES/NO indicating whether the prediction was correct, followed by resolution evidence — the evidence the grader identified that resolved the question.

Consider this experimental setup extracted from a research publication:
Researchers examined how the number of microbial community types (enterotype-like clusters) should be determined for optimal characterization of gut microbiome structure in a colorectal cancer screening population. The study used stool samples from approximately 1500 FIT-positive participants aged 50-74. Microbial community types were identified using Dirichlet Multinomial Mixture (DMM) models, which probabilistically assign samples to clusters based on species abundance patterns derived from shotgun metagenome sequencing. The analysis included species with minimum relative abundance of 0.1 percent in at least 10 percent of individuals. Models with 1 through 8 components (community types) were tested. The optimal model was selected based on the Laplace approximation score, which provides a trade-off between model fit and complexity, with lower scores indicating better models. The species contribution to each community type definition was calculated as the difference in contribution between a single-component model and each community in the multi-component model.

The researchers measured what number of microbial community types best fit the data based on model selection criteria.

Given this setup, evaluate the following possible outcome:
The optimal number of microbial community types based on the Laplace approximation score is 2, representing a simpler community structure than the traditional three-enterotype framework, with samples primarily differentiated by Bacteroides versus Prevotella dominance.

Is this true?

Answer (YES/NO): NO